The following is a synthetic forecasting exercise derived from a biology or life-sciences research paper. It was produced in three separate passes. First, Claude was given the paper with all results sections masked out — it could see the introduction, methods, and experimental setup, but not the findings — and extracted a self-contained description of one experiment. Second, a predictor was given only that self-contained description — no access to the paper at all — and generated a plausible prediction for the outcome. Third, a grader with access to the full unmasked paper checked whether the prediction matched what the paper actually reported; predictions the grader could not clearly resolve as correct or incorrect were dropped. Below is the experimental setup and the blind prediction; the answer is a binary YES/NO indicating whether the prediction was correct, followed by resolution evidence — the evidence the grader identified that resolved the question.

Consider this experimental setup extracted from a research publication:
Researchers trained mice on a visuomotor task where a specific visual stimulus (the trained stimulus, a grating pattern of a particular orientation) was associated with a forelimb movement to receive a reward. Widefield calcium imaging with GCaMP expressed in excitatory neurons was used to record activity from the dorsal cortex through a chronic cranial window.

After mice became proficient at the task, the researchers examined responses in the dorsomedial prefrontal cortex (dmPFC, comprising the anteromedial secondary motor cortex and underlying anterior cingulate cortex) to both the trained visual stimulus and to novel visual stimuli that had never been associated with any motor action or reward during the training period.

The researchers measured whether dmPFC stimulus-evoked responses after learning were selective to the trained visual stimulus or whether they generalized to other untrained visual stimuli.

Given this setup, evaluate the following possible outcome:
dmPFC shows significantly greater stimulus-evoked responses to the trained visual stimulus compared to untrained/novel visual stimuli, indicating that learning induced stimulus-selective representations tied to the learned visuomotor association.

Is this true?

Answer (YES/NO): YES